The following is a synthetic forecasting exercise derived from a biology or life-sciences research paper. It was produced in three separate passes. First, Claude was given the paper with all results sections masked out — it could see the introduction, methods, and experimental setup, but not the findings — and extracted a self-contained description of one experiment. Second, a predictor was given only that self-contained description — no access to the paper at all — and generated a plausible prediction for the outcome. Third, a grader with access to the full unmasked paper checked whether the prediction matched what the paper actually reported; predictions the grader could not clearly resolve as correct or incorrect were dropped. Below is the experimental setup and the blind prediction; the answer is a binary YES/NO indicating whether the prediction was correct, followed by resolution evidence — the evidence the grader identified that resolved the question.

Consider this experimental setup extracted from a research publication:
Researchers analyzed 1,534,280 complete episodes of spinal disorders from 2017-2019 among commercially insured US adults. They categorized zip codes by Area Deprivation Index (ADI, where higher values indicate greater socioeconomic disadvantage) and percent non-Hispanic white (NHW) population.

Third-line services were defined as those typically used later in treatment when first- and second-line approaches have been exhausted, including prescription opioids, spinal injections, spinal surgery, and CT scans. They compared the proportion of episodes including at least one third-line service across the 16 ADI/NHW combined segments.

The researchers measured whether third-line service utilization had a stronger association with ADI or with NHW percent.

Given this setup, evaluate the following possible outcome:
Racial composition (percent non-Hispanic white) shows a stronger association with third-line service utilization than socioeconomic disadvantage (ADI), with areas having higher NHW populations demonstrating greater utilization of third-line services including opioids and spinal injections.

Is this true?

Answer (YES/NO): NO